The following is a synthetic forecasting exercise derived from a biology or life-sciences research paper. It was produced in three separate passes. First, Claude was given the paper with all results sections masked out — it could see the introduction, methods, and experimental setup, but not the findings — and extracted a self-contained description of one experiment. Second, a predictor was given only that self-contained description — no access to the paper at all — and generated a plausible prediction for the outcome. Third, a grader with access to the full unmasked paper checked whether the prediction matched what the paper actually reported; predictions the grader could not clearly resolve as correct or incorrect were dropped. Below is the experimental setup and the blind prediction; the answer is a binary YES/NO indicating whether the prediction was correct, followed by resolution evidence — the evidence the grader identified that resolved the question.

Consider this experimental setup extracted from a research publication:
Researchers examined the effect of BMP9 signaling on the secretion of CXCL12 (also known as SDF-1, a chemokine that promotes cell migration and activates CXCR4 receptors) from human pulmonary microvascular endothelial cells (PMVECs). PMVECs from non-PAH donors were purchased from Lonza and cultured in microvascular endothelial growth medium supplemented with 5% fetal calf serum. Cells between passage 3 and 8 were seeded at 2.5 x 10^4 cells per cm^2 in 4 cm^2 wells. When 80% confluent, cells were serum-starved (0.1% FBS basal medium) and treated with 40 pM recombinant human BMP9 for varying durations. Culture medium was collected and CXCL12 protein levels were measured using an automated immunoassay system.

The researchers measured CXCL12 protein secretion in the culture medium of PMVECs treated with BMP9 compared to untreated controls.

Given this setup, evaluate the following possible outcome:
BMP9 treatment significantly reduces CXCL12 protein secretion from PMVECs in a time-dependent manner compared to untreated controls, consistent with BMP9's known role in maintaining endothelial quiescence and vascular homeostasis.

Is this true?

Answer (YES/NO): NO